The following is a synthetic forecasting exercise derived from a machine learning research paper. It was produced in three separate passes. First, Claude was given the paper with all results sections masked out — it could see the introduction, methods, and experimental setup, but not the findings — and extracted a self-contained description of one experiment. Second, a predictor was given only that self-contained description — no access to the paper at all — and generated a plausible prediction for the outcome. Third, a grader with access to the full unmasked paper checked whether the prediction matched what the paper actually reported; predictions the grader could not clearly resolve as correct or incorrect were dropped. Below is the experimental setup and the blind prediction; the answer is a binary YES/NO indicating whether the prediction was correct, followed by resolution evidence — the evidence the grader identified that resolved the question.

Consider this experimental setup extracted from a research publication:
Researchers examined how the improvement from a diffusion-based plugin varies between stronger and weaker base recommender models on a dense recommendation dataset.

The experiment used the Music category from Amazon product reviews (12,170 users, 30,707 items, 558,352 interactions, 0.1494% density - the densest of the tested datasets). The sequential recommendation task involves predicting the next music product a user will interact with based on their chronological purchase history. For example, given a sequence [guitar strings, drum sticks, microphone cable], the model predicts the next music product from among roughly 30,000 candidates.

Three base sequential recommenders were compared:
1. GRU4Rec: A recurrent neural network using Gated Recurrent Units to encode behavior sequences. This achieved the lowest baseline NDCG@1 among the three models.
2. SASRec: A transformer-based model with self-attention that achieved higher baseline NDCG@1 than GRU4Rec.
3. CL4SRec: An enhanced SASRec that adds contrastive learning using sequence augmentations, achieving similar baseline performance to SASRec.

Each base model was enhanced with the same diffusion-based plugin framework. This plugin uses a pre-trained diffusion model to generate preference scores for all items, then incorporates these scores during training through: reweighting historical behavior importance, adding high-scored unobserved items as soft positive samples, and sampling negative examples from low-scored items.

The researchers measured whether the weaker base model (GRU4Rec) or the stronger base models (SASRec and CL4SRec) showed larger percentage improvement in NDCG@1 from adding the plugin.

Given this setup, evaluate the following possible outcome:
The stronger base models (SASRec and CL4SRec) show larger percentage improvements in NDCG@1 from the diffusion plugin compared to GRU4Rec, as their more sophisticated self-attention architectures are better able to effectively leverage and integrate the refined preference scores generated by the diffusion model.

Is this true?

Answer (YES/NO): NO